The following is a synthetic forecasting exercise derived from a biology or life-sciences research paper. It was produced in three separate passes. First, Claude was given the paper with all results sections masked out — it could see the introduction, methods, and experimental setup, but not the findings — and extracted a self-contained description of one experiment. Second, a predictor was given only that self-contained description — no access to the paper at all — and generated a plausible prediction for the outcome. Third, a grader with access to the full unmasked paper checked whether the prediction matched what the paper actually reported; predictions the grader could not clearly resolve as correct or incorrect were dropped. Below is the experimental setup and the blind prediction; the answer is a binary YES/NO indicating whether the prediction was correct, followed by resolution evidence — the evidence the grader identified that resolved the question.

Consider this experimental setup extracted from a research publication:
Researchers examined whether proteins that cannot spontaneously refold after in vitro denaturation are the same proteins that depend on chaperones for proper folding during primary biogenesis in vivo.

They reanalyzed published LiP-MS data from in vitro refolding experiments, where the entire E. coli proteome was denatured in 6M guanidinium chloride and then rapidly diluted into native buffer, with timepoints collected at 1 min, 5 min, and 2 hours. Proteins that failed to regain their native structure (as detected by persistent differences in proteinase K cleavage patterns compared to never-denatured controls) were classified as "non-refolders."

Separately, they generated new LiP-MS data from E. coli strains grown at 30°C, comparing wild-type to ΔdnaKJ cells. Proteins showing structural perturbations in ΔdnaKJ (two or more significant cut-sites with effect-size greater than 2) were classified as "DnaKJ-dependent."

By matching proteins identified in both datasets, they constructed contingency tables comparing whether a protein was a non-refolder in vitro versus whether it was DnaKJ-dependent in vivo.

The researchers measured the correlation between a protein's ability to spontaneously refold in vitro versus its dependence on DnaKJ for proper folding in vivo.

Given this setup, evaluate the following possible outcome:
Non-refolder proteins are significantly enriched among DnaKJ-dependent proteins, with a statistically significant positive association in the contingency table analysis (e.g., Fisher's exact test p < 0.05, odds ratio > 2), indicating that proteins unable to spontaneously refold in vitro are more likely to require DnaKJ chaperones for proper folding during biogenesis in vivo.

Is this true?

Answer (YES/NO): NO